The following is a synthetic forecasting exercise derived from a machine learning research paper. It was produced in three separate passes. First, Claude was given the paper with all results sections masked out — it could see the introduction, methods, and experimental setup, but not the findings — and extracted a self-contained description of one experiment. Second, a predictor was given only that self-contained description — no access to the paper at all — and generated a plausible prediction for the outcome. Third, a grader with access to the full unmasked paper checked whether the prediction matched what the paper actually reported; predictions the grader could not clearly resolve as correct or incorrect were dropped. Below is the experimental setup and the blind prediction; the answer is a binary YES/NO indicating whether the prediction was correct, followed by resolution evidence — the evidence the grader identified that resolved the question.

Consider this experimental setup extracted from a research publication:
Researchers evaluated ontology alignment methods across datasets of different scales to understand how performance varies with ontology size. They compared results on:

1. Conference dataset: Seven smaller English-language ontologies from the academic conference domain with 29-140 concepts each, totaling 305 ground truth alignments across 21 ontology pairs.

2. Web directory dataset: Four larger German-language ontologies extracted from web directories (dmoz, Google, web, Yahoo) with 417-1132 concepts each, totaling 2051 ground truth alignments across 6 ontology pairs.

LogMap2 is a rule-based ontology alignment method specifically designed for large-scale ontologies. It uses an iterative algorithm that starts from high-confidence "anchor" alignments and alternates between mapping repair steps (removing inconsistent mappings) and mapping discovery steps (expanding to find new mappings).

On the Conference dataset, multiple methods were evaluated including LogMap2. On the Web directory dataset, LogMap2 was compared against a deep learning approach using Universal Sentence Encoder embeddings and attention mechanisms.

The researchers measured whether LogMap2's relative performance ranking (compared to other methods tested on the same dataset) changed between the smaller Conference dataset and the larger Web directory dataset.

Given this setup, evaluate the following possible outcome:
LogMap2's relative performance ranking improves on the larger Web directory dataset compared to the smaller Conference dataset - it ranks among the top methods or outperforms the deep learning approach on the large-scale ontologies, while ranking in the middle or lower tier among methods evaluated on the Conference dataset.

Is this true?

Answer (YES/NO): YES